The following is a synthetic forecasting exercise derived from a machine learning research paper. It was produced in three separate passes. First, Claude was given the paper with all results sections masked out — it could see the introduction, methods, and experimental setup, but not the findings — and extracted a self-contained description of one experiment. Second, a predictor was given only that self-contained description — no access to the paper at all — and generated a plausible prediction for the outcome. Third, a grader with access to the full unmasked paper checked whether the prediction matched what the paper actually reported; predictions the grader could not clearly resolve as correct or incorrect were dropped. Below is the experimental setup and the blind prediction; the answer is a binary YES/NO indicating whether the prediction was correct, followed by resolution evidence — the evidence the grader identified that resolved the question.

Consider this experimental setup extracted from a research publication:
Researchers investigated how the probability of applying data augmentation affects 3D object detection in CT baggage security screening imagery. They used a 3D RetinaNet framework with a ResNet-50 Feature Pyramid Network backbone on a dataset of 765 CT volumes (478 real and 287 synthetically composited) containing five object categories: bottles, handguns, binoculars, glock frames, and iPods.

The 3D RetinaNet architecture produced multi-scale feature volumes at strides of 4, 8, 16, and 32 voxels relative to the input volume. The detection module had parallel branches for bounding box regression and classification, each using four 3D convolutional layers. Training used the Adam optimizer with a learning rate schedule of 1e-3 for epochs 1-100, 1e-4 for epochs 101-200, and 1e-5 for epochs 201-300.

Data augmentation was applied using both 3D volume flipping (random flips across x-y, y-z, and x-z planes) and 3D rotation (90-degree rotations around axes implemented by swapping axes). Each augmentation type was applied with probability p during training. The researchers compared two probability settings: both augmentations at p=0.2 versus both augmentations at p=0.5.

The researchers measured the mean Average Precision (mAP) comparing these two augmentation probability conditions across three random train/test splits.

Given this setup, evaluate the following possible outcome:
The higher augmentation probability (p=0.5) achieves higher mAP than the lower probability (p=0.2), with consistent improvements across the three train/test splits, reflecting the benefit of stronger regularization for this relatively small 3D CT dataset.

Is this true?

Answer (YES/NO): NO